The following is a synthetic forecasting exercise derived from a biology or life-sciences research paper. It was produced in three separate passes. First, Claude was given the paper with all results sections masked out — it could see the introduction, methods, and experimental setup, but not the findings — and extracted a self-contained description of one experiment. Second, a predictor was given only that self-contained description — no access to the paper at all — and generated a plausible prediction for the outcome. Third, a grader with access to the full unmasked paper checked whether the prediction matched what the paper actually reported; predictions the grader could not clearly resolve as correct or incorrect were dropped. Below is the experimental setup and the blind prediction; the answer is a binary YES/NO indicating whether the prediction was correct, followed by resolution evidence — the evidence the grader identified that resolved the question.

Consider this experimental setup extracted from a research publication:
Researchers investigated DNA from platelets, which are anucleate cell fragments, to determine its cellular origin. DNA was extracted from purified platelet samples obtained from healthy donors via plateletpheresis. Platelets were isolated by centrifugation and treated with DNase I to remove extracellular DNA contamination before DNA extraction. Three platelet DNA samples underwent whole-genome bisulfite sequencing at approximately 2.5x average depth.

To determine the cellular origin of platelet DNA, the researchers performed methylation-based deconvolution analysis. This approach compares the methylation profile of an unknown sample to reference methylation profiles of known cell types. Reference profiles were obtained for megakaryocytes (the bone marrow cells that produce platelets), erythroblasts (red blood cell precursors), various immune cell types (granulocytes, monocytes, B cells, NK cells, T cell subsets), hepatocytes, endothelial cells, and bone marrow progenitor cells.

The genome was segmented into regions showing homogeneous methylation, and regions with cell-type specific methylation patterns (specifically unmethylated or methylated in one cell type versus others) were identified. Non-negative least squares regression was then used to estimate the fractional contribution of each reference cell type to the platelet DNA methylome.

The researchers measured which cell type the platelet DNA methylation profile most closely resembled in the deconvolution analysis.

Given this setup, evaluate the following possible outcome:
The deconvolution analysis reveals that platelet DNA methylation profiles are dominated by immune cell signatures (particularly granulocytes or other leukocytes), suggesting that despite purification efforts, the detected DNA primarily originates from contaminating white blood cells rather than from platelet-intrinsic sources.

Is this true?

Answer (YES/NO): NO